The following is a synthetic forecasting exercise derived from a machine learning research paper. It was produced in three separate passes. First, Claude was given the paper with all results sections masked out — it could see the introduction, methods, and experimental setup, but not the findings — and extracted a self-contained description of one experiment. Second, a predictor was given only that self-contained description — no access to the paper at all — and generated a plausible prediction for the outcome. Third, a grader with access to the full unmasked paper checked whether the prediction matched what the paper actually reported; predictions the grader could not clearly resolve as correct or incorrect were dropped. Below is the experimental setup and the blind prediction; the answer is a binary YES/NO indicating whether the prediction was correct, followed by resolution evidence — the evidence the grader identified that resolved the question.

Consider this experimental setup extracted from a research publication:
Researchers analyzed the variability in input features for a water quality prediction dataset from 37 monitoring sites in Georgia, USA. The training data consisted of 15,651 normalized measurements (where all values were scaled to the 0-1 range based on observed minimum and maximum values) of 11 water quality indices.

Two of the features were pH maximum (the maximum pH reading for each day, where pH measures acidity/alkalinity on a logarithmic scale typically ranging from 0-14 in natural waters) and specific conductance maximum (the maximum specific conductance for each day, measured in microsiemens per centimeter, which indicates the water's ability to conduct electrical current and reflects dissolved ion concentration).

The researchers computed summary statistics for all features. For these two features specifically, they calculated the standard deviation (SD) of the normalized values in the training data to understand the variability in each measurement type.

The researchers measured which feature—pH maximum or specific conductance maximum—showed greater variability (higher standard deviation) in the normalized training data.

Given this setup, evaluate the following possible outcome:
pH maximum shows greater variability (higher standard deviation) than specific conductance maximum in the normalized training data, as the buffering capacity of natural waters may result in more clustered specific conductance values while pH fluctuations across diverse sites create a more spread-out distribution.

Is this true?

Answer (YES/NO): NO